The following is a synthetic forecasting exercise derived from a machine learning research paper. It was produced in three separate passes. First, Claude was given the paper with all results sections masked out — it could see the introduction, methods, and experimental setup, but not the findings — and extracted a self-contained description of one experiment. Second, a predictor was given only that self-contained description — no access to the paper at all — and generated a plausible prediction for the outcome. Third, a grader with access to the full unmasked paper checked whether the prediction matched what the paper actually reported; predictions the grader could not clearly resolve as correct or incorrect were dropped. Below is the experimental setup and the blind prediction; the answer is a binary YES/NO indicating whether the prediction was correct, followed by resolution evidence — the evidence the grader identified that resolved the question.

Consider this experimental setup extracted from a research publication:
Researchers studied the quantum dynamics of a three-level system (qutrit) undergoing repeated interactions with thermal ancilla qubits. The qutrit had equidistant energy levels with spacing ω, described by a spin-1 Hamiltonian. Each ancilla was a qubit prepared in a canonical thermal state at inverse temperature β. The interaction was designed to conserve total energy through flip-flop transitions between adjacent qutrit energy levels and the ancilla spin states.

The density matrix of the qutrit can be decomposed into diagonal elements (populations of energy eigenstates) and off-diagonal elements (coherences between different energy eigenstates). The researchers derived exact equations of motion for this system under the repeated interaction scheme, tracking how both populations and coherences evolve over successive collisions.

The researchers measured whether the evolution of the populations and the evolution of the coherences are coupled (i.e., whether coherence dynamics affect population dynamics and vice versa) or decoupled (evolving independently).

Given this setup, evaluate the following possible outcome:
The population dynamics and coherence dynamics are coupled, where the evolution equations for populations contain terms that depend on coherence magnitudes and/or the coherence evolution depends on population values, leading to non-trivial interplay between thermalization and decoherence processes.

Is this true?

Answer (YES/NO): NO